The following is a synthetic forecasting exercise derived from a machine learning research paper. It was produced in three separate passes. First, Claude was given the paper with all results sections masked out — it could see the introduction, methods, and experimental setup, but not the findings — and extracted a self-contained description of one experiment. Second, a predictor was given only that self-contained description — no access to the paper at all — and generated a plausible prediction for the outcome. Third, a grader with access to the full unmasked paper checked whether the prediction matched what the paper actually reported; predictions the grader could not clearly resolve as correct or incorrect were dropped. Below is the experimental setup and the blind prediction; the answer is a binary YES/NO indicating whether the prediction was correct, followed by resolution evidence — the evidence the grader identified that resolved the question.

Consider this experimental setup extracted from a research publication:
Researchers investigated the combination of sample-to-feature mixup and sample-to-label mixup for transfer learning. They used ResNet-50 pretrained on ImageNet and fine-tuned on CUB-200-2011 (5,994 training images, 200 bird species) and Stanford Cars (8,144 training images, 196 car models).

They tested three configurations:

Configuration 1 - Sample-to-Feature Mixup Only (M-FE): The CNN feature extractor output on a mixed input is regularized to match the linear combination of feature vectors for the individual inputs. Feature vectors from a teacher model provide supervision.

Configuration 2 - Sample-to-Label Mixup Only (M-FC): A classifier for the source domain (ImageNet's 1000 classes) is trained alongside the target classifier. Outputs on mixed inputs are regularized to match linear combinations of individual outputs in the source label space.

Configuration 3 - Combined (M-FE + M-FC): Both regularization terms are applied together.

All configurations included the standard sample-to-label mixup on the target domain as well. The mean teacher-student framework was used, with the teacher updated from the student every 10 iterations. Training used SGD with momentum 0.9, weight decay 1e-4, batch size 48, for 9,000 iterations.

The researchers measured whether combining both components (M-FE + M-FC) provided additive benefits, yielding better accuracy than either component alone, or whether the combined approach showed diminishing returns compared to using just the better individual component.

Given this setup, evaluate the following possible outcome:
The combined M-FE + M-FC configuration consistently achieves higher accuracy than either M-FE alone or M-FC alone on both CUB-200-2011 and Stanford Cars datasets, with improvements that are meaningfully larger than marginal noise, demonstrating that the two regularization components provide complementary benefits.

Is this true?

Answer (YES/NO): NO